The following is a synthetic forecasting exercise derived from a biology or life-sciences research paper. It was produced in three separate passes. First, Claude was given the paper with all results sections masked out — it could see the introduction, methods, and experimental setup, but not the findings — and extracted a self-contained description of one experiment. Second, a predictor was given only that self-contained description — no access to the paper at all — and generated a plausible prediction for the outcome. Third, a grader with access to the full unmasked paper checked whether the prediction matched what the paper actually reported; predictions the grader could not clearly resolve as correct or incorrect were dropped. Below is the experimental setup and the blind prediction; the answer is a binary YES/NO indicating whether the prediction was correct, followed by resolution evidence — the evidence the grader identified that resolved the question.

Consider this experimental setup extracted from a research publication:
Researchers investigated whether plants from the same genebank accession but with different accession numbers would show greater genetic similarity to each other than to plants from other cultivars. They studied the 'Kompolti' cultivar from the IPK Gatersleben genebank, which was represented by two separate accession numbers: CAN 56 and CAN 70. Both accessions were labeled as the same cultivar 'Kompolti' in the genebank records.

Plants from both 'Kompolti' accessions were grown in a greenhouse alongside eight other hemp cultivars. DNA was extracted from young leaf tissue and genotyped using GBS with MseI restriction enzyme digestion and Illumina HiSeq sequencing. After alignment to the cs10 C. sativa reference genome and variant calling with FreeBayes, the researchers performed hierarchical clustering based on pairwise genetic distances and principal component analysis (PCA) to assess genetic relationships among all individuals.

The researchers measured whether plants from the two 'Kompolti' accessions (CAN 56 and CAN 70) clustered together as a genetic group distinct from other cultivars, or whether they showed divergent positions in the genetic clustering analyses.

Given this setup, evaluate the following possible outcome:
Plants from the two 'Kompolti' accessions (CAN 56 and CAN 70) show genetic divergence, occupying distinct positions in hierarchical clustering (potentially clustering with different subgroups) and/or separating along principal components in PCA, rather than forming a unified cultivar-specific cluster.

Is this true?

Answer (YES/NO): NO